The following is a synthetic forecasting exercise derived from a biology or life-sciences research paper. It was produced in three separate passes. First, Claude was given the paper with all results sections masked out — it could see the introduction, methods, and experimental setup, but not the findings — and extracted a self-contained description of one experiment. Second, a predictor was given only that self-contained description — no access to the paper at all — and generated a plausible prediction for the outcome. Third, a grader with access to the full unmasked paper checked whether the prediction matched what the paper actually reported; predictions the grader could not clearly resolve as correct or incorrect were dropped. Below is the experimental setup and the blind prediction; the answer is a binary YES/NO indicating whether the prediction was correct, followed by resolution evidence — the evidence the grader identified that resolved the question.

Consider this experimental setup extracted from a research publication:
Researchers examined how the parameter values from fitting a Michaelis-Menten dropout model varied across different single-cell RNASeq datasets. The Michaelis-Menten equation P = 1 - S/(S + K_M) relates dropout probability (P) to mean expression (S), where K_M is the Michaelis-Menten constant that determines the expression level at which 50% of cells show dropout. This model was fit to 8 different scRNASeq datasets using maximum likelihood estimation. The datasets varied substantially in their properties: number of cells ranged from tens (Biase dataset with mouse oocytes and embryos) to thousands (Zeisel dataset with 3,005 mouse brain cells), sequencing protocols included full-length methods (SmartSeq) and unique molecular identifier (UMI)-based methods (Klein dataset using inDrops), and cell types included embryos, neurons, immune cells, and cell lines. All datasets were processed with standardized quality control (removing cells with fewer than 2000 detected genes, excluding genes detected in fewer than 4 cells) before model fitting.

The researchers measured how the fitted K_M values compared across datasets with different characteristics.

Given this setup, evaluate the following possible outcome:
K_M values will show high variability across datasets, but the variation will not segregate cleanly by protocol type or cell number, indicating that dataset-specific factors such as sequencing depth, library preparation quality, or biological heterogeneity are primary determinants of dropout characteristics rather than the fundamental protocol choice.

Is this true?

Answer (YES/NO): NO